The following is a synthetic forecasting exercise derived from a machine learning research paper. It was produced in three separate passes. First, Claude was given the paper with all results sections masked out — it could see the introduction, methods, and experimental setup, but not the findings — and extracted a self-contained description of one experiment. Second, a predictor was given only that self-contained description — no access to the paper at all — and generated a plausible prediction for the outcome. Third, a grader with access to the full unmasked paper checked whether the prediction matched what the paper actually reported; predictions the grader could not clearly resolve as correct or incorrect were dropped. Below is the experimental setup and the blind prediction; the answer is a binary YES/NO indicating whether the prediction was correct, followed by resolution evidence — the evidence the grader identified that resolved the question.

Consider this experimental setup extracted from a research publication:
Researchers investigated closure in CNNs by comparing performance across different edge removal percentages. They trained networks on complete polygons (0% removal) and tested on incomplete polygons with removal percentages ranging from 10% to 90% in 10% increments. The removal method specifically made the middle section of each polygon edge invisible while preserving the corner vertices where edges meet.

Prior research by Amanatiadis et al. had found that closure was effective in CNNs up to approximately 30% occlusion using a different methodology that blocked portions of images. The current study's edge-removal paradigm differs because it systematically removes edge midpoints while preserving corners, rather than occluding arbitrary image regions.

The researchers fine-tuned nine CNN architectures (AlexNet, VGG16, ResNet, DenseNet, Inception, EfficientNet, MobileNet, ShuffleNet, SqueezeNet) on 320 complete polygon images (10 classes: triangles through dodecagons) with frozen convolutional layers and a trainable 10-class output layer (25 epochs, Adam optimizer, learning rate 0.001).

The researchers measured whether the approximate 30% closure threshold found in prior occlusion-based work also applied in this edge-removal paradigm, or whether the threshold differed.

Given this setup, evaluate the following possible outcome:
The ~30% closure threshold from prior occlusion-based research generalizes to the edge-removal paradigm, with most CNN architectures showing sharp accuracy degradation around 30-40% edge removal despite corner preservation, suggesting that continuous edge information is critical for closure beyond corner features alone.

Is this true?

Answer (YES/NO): NO